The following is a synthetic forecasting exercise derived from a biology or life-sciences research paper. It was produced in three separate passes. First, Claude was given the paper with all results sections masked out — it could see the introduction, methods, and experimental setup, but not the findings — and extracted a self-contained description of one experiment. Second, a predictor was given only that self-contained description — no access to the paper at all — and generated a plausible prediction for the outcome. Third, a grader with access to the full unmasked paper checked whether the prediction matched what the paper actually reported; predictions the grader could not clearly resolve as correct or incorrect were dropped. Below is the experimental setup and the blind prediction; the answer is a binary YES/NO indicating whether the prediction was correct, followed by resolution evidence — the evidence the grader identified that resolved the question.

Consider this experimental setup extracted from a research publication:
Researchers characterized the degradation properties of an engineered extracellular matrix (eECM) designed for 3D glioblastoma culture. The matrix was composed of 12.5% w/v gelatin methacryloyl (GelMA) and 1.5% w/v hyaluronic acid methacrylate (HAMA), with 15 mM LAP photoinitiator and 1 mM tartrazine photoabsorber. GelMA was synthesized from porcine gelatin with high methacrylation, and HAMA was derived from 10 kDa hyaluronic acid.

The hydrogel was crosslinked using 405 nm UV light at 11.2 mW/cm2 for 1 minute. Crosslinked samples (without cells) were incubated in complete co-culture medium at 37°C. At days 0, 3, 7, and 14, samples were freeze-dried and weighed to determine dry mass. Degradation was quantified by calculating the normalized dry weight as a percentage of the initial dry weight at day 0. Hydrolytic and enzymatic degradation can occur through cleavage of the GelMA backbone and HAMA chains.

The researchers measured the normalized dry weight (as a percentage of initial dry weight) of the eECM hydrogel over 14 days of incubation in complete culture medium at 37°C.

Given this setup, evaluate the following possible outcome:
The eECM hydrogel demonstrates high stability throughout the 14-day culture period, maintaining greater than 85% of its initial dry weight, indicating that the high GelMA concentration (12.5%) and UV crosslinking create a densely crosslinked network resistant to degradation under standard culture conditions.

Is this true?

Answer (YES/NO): NO